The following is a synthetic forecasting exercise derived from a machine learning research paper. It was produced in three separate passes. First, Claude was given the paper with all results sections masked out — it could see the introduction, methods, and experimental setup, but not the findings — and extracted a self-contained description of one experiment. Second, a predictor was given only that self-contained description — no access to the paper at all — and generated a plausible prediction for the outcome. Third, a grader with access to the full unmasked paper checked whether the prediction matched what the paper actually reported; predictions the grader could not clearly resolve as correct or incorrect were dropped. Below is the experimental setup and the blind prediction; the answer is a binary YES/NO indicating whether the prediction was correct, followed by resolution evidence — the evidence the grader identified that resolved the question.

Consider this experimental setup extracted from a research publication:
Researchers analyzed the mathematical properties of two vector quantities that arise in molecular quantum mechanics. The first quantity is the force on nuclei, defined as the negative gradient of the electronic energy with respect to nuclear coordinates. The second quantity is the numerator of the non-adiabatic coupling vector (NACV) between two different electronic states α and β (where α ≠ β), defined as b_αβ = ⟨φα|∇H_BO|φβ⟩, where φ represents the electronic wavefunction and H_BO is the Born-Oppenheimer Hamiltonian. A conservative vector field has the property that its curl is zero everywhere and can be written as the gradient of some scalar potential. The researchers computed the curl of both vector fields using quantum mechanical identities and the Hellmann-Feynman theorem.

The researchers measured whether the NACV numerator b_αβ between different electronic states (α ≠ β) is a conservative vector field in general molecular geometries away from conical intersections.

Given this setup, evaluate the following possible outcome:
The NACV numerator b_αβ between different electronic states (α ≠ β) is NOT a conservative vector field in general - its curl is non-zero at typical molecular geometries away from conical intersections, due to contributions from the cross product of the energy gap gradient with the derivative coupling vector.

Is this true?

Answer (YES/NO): YES